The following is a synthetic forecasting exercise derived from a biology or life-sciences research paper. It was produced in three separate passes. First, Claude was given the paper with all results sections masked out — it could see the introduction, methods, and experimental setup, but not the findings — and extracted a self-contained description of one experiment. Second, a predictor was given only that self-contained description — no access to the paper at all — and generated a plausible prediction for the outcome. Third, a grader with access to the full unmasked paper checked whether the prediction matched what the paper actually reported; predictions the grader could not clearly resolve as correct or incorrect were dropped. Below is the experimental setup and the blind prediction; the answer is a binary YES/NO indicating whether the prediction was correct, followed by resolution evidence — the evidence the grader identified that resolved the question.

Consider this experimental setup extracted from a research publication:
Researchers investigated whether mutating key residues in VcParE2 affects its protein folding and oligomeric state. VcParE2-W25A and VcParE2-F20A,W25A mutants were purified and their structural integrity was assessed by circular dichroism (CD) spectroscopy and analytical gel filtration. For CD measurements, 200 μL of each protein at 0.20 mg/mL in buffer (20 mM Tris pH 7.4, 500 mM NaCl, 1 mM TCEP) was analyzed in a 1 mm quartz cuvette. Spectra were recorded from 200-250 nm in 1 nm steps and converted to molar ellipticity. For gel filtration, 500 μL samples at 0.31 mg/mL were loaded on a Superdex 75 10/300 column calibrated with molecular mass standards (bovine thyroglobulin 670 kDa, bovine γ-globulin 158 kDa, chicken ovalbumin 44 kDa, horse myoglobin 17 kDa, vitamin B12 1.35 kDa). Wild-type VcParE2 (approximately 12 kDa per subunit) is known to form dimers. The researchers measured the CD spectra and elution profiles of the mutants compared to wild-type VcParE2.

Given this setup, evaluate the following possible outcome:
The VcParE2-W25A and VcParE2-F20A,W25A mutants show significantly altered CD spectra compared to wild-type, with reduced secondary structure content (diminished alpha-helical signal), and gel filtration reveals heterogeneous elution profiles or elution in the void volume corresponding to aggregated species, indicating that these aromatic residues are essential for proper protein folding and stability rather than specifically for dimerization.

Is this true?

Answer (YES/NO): NO